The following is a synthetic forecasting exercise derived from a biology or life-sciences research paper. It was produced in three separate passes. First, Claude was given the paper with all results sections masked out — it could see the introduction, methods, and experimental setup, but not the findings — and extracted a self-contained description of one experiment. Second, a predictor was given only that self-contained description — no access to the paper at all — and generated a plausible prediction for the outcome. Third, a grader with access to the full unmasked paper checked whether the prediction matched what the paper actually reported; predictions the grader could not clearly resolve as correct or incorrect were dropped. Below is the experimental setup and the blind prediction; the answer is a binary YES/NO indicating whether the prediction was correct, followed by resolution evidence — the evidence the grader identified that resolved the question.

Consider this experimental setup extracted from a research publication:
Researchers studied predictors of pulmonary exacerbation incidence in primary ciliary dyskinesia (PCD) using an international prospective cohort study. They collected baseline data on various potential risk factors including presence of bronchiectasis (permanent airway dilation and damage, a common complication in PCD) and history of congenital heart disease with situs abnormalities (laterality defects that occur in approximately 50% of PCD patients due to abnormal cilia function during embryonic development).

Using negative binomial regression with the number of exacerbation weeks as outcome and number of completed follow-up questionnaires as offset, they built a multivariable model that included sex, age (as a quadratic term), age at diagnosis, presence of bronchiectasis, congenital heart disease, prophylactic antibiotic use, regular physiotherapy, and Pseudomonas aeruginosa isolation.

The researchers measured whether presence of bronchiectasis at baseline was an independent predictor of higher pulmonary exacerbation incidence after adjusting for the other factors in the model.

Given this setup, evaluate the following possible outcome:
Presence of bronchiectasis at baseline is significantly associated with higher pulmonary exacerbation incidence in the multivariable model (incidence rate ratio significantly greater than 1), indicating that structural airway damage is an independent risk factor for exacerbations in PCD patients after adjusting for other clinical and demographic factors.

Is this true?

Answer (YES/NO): NO